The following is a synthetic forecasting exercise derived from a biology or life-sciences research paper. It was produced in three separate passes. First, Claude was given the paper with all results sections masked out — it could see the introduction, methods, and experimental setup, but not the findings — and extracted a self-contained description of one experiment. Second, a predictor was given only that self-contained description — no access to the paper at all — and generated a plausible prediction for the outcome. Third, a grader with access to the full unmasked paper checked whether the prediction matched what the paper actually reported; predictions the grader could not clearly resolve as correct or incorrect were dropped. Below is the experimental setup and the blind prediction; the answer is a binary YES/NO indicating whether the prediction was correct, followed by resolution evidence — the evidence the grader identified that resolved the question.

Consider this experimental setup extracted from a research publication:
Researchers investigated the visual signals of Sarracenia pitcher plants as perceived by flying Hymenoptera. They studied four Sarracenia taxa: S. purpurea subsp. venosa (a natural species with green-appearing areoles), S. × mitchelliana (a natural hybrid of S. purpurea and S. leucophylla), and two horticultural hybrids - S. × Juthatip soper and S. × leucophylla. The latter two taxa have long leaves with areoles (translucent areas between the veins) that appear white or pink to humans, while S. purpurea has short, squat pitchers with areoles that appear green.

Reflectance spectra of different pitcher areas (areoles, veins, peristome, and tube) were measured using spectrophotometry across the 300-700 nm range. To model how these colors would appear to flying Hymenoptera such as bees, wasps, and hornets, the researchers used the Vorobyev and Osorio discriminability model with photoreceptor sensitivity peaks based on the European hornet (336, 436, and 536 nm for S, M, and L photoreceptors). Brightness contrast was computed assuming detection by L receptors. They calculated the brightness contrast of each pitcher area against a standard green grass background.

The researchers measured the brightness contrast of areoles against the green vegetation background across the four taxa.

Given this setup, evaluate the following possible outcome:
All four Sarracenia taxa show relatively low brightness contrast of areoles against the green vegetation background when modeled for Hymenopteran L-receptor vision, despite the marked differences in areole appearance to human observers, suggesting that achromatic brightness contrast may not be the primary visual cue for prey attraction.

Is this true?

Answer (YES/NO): NO